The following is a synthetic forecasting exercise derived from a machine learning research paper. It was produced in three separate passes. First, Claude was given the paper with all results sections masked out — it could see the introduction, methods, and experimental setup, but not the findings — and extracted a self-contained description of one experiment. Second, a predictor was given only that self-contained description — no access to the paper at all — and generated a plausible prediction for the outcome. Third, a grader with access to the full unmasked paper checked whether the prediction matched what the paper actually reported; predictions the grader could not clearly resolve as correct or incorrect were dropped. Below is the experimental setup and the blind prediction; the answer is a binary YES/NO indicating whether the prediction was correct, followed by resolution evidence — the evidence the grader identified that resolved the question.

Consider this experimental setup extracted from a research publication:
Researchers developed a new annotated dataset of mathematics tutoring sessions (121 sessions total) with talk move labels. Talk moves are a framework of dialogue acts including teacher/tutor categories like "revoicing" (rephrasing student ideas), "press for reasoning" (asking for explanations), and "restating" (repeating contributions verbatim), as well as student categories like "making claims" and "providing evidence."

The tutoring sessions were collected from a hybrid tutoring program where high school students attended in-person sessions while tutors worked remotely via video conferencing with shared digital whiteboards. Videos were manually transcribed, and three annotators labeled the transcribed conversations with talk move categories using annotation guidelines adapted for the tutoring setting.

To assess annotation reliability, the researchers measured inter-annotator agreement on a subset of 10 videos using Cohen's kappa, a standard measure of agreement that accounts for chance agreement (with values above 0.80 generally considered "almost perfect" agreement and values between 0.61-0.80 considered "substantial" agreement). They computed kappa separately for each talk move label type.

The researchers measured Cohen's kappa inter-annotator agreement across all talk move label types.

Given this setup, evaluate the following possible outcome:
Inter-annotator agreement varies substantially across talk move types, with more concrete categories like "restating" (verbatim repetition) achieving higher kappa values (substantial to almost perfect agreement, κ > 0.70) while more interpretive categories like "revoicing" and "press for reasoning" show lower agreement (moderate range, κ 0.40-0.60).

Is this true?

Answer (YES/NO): NO